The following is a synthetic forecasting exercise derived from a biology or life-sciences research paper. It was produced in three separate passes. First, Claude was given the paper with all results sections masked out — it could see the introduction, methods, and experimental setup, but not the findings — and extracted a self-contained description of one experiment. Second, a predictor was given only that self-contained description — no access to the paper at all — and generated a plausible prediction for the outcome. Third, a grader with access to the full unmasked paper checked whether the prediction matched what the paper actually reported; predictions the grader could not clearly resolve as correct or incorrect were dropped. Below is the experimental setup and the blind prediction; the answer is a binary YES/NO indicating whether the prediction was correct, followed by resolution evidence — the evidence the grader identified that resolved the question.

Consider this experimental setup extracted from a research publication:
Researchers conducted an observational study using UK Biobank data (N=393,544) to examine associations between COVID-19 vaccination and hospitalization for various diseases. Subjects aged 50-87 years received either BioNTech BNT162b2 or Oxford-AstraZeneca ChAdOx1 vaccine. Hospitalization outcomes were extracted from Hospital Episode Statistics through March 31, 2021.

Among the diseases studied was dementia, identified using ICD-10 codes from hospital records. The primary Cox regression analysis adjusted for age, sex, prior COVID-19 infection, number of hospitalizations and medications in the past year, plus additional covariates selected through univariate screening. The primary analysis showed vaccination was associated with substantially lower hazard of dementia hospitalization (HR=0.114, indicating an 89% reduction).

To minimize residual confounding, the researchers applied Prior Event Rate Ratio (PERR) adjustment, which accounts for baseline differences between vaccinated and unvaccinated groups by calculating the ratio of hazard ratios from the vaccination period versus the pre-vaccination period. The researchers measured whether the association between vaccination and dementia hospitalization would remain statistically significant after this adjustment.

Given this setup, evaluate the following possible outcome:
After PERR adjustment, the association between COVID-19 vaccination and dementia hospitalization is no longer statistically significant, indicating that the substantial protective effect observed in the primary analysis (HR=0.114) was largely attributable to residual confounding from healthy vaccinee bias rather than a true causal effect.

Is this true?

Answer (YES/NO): NO